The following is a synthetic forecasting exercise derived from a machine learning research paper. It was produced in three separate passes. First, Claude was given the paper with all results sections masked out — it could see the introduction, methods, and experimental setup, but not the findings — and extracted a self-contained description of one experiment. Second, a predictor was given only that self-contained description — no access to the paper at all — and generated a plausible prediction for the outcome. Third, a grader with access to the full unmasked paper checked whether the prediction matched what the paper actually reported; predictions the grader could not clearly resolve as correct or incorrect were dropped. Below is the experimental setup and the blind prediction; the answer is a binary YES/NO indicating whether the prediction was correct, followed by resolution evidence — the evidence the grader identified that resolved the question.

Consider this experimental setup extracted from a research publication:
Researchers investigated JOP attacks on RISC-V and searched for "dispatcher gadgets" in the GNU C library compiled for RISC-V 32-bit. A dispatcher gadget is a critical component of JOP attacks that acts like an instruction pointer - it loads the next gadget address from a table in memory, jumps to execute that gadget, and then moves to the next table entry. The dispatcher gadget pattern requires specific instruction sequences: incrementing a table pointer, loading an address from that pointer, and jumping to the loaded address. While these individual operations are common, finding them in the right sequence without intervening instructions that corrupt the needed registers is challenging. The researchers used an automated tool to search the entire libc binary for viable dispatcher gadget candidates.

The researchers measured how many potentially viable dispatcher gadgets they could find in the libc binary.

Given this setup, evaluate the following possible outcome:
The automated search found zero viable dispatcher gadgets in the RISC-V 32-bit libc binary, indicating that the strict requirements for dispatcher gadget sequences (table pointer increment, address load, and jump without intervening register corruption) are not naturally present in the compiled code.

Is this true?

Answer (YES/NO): NO